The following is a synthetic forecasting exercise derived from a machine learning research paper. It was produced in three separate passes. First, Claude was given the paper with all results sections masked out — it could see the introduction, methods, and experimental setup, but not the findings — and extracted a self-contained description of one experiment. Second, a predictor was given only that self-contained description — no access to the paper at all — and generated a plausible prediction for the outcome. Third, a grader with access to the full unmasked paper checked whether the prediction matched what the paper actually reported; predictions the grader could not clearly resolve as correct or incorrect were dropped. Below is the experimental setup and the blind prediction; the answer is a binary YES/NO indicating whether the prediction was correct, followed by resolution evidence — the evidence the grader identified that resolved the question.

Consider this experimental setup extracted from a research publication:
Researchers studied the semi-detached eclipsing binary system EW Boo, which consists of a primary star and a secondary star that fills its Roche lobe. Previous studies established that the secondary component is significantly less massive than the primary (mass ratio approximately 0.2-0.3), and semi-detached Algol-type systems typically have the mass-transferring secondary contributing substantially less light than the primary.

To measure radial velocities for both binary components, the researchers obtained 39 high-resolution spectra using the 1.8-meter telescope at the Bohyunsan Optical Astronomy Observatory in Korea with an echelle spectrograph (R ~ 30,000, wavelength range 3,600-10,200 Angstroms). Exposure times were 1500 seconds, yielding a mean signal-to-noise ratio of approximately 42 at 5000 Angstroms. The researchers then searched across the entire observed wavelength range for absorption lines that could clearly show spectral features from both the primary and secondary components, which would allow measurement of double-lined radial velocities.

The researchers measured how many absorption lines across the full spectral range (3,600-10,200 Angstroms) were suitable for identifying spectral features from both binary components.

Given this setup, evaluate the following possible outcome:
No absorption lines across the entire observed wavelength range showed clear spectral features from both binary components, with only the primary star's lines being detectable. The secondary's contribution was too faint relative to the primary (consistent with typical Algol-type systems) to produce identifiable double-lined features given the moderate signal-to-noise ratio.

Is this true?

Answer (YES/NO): NO